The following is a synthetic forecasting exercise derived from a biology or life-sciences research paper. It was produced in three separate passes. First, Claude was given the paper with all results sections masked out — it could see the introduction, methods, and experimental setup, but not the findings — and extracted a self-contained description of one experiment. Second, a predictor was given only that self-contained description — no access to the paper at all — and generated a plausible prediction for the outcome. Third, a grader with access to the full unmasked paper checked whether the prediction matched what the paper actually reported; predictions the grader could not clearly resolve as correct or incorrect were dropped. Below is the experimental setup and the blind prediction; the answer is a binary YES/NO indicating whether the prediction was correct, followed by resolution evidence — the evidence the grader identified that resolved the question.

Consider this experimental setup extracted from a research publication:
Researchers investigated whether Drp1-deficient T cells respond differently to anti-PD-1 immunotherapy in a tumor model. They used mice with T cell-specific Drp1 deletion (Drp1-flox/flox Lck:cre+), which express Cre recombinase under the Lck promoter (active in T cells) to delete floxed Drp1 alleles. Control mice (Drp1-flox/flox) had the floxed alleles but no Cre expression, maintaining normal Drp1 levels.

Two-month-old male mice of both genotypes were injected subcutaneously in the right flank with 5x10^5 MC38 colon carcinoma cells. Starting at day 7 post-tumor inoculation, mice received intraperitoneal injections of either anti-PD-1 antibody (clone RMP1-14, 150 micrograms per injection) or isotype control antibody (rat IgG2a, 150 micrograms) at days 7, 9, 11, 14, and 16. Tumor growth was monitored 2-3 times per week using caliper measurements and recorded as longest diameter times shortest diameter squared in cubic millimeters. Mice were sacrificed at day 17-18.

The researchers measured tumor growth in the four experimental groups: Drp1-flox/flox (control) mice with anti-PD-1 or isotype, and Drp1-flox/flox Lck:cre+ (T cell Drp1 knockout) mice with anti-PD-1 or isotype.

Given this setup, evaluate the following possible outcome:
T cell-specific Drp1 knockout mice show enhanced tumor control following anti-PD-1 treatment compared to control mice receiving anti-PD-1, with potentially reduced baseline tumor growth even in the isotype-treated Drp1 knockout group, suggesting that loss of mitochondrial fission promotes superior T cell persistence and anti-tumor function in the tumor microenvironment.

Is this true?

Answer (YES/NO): NO